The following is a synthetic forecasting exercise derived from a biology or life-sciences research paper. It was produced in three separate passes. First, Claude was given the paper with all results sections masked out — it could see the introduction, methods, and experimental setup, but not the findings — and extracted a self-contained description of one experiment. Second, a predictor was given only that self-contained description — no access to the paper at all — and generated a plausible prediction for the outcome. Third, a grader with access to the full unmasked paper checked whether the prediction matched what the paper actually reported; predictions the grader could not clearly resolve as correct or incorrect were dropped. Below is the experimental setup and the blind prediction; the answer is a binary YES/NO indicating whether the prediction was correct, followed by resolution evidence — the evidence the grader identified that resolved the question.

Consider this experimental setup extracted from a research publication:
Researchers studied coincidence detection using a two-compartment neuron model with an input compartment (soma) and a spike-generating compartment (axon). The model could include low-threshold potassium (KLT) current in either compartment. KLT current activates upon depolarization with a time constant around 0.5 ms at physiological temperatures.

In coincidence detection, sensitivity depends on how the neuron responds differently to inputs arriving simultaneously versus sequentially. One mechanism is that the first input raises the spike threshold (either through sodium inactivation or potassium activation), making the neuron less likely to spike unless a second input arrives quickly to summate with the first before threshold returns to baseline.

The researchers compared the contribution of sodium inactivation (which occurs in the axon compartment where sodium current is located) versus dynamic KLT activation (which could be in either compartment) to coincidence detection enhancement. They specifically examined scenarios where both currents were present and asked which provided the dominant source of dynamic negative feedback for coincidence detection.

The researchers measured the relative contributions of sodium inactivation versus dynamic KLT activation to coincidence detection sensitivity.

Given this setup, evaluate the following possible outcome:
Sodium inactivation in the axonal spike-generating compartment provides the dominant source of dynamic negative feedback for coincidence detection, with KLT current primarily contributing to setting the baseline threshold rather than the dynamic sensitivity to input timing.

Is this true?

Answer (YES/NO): NO